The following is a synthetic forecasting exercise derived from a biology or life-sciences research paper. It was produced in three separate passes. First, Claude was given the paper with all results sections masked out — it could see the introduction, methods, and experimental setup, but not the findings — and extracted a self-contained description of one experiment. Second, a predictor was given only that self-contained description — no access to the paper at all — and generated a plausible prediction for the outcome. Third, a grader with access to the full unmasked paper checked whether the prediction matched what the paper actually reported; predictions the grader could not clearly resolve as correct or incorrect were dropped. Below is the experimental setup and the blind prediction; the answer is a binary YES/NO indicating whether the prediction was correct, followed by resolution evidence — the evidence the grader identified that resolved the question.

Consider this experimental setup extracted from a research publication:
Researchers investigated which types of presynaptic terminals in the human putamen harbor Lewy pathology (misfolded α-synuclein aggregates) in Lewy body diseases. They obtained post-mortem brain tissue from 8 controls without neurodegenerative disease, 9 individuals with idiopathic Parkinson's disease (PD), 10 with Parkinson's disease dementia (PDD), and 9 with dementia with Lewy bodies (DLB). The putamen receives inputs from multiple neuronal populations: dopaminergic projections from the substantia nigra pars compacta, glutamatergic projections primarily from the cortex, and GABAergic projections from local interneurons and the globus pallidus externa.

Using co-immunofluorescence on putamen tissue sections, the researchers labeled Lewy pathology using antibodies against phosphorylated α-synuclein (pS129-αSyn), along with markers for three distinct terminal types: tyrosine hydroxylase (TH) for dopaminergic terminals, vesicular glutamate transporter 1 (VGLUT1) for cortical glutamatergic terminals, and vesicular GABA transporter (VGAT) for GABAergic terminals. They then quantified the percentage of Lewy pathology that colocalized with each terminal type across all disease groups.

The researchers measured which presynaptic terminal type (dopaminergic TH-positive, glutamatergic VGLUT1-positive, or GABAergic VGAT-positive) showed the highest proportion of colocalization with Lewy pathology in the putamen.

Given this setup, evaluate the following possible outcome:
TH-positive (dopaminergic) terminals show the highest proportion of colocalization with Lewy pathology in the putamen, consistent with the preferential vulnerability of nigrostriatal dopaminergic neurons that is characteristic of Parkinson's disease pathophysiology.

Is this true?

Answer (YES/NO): NO